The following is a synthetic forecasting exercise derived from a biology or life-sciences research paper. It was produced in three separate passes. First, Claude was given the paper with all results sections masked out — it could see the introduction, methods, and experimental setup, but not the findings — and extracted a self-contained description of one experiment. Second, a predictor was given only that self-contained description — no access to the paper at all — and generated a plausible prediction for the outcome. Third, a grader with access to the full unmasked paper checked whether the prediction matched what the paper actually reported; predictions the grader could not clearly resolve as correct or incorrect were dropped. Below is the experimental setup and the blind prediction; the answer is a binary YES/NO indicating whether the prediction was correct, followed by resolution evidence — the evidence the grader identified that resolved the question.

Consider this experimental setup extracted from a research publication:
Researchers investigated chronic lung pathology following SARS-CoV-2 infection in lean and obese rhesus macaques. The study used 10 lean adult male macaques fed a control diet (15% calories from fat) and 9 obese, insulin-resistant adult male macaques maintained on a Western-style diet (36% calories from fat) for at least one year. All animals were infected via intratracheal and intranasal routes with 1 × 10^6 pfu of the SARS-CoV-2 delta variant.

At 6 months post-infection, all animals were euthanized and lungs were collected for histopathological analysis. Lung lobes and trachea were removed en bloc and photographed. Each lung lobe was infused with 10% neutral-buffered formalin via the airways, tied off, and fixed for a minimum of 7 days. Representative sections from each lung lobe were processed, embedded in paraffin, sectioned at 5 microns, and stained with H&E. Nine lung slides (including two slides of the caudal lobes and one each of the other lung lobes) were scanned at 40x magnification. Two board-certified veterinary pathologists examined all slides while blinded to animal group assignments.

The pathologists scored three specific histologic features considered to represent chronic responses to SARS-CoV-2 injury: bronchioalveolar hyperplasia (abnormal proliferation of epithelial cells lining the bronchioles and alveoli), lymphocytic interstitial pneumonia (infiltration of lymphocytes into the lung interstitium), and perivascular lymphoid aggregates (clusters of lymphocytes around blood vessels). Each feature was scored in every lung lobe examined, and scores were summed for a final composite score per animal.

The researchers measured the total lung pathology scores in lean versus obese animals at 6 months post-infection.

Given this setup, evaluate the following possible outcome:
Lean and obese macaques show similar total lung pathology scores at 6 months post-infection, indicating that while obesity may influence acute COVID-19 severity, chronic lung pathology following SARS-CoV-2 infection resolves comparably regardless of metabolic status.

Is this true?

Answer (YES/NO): NO